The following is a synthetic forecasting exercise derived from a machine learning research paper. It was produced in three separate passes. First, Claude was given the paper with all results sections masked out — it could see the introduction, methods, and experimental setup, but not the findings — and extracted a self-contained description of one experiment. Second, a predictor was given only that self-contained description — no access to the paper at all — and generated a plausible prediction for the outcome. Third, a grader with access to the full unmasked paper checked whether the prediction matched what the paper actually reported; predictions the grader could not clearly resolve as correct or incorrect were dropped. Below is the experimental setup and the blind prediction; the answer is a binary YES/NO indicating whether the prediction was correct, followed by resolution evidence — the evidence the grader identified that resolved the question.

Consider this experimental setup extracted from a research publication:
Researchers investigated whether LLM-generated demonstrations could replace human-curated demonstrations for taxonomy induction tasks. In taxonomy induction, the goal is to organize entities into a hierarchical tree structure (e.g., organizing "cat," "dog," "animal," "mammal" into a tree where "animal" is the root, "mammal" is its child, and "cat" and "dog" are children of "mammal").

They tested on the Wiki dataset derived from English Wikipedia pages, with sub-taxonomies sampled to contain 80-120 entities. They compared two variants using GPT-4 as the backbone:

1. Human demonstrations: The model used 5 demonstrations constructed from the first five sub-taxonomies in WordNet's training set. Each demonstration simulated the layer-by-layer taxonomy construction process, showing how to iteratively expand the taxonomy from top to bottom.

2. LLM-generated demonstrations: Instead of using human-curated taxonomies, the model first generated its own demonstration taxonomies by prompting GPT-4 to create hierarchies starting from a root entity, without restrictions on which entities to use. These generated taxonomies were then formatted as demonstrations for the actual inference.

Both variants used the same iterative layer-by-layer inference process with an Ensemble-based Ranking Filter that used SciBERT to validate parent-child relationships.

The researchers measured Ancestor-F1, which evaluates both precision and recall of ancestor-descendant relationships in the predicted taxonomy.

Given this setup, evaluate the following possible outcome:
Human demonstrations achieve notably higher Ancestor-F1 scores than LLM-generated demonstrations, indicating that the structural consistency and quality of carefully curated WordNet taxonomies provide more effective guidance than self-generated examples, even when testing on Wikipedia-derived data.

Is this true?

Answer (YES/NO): YES